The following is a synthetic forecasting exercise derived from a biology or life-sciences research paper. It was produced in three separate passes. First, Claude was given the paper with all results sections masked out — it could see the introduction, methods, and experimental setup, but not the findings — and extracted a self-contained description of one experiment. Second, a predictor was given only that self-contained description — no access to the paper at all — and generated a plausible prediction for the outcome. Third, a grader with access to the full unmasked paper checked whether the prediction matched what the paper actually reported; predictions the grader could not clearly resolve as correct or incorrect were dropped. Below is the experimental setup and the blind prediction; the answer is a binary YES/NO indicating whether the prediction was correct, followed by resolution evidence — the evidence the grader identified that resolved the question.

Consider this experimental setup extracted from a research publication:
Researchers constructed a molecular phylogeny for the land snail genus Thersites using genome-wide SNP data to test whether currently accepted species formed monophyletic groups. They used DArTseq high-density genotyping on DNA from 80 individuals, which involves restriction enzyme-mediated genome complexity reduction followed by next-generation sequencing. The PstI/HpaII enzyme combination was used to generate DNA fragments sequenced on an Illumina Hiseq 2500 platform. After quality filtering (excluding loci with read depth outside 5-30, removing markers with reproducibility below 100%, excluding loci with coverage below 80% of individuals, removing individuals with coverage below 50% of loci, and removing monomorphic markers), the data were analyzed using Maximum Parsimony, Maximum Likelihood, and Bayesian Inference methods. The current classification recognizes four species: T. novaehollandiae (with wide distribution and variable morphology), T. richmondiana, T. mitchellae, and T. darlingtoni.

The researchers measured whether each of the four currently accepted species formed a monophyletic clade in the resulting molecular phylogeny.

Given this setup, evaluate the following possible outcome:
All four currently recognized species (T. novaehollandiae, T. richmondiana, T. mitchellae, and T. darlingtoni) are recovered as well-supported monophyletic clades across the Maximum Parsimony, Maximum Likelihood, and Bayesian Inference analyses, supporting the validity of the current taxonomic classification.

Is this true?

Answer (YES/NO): NO